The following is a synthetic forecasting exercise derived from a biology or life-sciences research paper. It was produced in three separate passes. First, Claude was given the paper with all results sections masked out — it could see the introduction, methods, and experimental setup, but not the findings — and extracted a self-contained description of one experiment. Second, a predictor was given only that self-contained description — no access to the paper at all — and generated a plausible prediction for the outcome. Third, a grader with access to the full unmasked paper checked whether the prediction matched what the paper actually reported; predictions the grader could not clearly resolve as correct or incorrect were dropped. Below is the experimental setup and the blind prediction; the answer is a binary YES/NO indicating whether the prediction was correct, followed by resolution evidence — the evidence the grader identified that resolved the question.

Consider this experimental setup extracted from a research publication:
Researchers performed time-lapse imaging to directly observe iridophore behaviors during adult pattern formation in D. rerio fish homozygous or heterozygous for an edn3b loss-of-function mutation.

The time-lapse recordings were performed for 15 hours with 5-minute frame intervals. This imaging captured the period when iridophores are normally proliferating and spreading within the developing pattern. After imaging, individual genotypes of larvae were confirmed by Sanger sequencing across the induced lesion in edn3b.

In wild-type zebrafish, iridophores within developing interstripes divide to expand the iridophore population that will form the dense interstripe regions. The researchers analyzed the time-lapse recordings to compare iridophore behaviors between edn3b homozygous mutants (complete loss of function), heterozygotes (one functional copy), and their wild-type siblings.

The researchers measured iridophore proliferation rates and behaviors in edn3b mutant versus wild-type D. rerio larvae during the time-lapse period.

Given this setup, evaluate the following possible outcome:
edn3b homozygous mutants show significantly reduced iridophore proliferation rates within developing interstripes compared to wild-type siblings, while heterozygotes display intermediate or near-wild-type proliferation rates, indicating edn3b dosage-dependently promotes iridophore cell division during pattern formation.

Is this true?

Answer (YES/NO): YES